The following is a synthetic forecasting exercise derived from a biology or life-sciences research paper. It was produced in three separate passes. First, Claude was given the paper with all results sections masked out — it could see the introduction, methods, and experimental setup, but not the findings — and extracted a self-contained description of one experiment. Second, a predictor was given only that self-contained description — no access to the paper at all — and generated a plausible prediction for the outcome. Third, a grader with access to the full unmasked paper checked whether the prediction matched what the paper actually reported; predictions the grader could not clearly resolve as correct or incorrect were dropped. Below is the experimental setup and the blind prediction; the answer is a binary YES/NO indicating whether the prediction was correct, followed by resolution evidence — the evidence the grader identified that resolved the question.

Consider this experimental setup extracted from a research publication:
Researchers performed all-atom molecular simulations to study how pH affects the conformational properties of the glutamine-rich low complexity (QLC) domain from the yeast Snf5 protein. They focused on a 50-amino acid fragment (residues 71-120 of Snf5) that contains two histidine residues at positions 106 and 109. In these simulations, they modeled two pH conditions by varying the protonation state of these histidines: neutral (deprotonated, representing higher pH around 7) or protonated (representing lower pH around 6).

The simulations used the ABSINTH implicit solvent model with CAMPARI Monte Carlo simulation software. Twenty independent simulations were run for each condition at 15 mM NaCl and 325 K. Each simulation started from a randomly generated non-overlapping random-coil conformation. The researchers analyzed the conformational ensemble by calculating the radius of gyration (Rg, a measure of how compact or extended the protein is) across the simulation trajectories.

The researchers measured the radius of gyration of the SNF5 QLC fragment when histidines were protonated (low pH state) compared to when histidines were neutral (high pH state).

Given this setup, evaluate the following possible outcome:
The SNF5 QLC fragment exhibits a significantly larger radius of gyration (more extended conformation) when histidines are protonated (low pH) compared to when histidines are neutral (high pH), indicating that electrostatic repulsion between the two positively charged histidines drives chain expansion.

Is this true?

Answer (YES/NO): YES